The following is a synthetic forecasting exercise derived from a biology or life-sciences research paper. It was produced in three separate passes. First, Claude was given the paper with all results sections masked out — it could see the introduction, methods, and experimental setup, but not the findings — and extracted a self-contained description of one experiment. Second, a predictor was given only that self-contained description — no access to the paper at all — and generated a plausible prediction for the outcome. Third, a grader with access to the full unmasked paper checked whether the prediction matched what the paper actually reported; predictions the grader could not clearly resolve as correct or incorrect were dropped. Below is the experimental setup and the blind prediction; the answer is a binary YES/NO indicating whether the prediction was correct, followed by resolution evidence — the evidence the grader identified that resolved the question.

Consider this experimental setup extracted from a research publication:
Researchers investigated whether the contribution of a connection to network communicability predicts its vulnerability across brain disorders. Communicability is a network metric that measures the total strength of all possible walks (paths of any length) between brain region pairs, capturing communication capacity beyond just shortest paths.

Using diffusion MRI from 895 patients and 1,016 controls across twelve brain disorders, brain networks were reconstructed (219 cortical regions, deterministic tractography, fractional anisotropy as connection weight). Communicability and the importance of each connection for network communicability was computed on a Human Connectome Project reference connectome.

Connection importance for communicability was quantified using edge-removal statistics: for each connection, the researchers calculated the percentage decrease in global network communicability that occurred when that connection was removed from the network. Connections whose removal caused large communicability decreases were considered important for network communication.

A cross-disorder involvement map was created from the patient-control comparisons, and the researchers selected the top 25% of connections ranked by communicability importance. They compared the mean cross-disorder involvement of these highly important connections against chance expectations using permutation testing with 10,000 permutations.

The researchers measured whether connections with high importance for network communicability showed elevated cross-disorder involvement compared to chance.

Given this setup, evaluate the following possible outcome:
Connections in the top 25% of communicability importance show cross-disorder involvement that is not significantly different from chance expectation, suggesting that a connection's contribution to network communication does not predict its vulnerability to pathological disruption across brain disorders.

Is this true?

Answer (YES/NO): NO